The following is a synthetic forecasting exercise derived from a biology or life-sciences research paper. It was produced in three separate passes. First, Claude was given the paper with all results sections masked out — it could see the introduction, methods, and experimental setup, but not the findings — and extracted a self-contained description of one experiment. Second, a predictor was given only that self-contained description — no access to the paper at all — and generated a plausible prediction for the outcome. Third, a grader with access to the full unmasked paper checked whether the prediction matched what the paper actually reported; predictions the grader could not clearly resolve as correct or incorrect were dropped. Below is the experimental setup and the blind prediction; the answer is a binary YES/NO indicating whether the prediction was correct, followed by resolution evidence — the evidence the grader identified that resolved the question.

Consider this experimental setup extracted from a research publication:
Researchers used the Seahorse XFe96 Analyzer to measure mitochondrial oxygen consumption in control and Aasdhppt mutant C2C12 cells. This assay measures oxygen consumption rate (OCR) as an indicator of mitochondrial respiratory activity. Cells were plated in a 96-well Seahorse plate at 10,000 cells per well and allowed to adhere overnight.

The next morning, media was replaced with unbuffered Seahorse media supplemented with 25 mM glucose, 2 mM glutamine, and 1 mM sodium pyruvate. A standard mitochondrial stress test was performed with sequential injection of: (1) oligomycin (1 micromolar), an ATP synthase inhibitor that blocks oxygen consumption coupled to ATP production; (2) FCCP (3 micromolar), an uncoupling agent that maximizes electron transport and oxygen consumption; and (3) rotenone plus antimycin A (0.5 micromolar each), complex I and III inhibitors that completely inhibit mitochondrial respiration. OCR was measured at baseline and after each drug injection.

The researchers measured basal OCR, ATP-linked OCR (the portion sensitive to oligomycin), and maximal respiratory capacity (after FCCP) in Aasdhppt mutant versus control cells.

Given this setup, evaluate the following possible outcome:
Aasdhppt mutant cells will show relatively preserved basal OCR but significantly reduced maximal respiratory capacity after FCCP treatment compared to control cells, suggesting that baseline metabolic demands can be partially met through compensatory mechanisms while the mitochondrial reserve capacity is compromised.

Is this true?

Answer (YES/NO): NO